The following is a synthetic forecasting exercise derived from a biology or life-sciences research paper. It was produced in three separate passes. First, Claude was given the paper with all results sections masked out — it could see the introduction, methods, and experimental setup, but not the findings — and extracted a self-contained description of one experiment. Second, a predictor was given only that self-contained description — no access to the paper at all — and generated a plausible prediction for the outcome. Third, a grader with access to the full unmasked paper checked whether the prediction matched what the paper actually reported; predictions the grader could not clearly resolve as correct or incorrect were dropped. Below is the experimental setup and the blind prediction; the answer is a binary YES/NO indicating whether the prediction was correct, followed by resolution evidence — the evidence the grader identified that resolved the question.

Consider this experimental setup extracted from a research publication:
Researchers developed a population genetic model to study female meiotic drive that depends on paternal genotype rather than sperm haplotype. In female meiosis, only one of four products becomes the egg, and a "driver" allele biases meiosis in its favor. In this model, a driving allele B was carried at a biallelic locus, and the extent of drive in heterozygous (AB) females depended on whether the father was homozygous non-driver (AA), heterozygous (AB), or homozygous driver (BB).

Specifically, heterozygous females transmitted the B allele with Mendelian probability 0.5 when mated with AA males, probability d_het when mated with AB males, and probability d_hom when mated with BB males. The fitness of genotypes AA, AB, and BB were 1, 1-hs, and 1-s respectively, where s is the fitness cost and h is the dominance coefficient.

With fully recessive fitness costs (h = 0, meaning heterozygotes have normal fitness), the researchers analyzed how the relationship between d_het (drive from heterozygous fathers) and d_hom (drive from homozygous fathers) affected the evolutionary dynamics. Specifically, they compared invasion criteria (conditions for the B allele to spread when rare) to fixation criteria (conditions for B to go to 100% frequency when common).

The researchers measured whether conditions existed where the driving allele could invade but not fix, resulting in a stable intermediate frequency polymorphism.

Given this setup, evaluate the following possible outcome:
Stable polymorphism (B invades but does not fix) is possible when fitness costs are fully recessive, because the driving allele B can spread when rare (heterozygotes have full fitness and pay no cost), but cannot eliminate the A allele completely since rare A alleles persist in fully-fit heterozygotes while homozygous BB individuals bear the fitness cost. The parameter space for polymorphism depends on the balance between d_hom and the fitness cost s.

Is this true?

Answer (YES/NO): NO